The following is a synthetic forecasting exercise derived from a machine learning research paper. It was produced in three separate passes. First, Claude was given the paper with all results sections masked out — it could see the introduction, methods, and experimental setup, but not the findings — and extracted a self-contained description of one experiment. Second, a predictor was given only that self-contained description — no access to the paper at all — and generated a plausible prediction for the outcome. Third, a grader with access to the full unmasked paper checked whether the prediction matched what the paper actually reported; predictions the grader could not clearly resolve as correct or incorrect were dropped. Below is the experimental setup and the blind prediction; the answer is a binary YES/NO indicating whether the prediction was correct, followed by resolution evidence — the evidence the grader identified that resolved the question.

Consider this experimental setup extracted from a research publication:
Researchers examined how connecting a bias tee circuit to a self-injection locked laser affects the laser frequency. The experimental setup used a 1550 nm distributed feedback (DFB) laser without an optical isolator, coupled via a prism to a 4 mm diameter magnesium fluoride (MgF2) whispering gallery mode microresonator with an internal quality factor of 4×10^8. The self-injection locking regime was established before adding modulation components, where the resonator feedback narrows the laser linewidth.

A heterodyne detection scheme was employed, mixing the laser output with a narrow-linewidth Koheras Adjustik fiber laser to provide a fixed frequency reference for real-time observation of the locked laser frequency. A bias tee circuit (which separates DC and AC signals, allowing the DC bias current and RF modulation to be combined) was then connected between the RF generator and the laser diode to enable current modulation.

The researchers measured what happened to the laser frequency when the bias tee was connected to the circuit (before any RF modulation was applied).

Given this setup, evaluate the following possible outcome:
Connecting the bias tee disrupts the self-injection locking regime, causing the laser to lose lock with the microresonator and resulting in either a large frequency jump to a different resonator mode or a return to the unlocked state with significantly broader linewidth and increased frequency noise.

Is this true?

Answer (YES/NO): NO